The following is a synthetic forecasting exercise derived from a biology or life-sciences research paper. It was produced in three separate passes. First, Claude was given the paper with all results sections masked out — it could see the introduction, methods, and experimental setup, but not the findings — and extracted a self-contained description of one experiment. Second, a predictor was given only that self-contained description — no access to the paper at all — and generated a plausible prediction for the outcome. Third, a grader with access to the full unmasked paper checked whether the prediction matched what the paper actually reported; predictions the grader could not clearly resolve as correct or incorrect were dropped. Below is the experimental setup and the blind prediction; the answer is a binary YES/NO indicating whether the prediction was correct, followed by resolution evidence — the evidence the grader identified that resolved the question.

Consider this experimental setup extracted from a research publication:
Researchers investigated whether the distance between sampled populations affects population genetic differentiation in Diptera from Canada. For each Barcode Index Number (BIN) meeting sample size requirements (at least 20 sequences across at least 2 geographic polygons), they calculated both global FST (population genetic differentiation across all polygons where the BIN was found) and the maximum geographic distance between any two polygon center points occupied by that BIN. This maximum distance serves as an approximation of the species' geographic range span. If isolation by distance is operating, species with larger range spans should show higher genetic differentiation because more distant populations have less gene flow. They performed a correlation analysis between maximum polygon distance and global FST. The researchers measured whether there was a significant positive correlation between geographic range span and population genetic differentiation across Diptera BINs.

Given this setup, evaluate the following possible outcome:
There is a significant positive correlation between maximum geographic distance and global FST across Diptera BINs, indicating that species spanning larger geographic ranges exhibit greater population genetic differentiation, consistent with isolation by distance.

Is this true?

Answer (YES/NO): YES